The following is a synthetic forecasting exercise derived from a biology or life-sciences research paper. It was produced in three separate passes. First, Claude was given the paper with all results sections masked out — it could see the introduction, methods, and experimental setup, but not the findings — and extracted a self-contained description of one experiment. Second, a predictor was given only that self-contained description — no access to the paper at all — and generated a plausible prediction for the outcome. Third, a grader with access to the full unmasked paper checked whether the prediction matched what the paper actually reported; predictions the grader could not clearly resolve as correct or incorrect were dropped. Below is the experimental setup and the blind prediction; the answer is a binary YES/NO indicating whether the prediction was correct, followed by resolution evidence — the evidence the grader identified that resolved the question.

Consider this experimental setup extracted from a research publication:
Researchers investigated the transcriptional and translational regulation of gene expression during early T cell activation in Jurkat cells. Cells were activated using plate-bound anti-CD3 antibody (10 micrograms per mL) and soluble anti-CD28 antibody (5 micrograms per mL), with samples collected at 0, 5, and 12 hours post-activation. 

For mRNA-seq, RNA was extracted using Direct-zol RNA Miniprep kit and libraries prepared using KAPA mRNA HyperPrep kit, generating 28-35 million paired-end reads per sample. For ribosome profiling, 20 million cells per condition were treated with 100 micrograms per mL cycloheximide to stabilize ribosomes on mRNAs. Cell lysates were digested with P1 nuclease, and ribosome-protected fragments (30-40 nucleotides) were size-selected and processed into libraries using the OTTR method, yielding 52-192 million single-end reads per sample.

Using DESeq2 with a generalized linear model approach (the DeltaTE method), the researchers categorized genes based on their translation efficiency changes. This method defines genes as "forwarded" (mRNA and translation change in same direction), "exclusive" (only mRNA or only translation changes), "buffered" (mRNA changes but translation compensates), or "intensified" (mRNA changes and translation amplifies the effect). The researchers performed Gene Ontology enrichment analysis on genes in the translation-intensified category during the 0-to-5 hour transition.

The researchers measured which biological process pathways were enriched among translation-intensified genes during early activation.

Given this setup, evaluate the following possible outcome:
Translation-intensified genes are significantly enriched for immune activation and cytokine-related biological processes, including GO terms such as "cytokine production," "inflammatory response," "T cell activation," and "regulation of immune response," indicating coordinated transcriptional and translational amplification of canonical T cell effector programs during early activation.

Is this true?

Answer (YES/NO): NO